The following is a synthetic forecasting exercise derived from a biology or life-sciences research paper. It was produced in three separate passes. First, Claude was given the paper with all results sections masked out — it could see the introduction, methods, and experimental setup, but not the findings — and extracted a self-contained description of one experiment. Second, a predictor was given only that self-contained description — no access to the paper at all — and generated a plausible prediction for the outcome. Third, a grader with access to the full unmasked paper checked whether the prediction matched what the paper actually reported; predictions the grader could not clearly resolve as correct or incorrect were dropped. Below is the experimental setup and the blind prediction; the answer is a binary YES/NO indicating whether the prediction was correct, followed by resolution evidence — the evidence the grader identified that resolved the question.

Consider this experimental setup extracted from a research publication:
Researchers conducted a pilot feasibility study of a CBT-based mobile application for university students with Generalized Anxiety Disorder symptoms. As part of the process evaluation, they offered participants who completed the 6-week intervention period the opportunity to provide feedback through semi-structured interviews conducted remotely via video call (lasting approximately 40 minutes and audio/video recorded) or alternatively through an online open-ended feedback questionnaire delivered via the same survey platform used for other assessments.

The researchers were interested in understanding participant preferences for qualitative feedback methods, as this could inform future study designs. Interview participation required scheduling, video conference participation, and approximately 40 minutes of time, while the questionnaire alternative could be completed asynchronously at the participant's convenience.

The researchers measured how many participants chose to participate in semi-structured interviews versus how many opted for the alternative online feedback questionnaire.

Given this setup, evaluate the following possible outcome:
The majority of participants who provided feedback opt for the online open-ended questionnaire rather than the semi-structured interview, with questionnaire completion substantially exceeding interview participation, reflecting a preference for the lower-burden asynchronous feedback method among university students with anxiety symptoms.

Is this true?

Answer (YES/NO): YES